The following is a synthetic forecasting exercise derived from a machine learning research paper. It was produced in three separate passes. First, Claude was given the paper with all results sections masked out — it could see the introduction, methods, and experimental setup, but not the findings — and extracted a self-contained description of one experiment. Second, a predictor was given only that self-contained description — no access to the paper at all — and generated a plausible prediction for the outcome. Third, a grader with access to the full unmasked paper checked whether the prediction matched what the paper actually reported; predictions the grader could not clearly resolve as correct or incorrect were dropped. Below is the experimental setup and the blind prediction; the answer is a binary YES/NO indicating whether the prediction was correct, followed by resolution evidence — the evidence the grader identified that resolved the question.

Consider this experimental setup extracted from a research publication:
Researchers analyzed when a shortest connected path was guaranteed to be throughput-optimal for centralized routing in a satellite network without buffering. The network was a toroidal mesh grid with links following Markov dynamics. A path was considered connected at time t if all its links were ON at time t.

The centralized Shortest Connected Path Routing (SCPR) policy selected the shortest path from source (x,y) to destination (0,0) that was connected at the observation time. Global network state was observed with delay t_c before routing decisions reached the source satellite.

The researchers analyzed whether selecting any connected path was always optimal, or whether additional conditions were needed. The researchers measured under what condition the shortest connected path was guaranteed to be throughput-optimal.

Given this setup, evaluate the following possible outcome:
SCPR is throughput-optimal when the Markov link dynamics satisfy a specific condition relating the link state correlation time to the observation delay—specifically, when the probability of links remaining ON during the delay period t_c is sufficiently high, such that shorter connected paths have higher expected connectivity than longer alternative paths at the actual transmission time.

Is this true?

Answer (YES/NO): NO